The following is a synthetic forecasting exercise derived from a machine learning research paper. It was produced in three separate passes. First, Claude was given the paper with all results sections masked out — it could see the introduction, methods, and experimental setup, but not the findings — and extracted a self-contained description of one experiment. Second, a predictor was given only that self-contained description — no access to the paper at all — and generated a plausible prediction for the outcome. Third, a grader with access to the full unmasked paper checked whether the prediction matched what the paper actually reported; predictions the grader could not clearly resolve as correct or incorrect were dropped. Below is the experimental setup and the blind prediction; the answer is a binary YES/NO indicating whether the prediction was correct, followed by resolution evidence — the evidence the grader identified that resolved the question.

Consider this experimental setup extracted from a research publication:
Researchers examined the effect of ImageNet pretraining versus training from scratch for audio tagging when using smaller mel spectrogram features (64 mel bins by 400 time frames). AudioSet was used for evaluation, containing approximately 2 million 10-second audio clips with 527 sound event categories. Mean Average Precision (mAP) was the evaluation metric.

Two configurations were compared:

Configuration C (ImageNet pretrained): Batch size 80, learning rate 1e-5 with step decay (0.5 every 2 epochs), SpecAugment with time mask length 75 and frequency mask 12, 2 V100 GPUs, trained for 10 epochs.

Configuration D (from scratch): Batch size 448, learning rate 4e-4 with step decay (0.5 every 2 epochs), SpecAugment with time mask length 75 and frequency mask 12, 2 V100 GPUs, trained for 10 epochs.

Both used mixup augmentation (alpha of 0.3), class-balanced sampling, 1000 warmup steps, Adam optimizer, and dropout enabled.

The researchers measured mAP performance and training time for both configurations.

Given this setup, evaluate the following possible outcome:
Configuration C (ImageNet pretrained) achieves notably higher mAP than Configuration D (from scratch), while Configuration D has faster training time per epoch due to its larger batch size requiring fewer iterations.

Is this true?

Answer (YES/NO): NO